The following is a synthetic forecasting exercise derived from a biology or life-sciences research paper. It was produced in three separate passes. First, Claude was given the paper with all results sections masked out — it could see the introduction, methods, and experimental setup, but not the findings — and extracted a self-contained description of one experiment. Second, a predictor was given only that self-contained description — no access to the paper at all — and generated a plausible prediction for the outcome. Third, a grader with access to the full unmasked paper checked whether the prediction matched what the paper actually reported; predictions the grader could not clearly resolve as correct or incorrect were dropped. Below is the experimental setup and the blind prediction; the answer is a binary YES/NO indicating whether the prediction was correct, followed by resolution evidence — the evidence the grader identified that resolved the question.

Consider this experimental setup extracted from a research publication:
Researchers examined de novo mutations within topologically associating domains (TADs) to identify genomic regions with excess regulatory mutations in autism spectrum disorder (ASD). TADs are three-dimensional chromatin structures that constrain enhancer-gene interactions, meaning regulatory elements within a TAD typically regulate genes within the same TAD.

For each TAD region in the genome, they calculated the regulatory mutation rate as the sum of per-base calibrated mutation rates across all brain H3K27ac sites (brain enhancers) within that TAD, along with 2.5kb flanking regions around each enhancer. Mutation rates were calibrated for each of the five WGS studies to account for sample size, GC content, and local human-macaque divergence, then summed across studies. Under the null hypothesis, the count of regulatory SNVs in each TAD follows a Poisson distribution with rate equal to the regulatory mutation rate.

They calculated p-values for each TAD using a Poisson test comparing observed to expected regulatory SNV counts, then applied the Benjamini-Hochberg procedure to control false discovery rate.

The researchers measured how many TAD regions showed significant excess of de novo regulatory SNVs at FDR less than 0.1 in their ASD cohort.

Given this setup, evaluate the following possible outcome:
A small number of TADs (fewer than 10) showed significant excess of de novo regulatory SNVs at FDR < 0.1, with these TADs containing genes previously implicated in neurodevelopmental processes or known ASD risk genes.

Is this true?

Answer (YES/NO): NO